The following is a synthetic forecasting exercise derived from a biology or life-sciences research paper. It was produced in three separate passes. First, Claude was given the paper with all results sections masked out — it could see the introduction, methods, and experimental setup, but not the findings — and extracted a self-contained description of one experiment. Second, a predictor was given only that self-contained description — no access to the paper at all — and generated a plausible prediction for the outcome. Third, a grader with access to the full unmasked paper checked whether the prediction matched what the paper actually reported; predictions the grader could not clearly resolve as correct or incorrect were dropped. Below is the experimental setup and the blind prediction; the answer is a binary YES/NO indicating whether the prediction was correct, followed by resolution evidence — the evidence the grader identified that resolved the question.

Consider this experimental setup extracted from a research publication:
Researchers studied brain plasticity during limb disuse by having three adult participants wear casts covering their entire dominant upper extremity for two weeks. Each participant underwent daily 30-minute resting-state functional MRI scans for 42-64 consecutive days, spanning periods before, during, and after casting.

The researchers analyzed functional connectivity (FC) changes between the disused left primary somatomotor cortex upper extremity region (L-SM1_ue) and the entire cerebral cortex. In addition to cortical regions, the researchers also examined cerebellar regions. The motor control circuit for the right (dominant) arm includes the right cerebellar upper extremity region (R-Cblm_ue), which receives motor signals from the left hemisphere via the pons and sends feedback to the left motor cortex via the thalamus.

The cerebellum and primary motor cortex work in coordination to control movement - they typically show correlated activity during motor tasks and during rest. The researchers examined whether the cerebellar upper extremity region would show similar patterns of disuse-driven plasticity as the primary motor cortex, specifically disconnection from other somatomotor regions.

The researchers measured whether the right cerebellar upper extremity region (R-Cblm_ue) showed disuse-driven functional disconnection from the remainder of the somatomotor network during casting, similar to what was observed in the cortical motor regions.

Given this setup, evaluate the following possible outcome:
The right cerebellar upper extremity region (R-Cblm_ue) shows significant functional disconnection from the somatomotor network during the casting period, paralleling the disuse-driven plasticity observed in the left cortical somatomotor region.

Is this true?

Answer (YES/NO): YES